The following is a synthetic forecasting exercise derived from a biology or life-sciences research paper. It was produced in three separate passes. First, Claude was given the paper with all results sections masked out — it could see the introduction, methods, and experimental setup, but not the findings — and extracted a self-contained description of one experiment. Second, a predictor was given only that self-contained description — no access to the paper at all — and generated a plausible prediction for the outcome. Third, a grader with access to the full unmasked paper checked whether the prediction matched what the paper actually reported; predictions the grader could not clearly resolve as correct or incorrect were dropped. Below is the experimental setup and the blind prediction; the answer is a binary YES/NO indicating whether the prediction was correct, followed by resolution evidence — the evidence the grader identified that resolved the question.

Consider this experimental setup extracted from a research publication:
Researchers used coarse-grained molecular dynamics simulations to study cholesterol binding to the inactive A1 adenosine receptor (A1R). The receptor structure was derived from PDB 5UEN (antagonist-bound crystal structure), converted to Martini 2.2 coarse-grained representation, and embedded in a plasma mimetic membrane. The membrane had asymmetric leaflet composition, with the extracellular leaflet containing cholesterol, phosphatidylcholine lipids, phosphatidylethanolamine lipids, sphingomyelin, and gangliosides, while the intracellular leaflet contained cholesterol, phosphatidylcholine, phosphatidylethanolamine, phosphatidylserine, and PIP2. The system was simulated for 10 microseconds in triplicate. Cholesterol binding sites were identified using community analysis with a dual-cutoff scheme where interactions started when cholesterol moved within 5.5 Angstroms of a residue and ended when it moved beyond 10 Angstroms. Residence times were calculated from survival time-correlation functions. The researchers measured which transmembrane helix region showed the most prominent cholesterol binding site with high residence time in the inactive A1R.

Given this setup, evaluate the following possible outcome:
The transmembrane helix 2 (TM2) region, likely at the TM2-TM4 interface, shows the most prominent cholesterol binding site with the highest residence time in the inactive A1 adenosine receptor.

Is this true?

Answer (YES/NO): NO